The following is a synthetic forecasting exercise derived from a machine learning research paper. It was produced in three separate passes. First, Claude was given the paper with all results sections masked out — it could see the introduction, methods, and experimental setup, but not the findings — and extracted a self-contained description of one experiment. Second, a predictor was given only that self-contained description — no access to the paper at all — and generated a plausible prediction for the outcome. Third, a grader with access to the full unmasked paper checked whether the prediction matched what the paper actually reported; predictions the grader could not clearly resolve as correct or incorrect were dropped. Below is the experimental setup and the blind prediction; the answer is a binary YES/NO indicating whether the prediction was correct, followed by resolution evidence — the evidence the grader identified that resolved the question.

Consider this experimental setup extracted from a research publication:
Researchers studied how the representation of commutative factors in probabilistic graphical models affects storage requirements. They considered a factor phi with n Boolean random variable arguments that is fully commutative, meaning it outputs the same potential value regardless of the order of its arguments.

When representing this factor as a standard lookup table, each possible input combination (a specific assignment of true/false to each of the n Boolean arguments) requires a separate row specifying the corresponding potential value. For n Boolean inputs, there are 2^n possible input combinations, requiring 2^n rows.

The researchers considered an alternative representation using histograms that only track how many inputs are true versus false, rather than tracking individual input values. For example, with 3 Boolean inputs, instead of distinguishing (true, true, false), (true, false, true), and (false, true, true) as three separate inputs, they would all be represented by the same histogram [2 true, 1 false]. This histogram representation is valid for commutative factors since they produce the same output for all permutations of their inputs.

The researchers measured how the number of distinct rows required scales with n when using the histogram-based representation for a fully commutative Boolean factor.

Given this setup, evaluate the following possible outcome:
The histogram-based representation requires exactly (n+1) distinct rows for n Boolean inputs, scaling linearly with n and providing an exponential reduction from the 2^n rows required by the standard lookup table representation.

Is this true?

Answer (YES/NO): YES